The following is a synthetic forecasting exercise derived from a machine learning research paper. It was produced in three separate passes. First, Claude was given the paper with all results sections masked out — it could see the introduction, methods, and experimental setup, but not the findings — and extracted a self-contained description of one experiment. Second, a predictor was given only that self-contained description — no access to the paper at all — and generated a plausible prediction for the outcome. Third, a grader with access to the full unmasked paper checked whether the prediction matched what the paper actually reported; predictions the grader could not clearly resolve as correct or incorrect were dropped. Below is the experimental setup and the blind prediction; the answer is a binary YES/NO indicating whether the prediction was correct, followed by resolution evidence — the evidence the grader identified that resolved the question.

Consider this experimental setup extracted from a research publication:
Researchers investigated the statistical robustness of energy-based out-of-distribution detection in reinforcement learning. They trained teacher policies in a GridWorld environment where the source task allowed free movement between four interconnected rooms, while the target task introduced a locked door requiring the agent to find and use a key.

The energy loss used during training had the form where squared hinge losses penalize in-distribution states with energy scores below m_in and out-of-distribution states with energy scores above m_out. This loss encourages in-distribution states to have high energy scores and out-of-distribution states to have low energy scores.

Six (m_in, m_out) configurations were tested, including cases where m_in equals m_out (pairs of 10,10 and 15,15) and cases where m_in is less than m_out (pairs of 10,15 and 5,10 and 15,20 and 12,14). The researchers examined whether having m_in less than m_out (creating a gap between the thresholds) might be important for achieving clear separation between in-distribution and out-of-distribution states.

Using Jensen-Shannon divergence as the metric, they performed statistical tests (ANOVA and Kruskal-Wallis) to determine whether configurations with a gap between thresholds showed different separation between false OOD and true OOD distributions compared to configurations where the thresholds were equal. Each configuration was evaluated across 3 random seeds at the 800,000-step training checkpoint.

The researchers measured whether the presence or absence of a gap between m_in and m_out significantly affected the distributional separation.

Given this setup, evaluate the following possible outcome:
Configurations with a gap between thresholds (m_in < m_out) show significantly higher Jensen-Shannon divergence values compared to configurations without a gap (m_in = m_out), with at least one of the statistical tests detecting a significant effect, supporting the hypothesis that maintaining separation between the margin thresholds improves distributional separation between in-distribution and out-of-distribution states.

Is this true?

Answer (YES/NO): NO